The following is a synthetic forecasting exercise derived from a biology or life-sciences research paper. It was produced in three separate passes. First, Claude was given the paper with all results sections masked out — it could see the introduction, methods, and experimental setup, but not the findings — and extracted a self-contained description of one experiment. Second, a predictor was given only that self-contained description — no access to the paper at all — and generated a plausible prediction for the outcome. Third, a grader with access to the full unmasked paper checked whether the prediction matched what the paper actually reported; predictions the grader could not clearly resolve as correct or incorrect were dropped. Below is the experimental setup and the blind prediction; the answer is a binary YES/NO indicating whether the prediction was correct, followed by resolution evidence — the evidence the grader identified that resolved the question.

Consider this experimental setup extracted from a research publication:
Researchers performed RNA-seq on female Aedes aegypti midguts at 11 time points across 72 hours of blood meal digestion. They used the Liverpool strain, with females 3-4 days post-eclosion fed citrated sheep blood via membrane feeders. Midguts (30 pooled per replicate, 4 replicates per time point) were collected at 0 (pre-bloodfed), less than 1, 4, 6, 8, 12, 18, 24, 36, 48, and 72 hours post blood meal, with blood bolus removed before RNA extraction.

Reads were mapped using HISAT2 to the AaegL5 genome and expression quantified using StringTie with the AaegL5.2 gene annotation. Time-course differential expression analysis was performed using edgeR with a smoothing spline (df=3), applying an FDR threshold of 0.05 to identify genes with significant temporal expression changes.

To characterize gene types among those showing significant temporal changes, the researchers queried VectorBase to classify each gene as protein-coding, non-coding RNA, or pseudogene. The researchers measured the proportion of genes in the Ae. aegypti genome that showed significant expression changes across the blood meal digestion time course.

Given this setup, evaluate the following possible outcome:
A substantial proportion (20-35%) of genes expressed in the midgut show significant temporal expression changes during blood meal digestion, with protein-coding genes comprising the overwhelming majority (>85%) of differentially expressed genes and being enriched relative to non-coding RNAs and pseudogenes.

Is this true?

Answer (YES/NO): NO